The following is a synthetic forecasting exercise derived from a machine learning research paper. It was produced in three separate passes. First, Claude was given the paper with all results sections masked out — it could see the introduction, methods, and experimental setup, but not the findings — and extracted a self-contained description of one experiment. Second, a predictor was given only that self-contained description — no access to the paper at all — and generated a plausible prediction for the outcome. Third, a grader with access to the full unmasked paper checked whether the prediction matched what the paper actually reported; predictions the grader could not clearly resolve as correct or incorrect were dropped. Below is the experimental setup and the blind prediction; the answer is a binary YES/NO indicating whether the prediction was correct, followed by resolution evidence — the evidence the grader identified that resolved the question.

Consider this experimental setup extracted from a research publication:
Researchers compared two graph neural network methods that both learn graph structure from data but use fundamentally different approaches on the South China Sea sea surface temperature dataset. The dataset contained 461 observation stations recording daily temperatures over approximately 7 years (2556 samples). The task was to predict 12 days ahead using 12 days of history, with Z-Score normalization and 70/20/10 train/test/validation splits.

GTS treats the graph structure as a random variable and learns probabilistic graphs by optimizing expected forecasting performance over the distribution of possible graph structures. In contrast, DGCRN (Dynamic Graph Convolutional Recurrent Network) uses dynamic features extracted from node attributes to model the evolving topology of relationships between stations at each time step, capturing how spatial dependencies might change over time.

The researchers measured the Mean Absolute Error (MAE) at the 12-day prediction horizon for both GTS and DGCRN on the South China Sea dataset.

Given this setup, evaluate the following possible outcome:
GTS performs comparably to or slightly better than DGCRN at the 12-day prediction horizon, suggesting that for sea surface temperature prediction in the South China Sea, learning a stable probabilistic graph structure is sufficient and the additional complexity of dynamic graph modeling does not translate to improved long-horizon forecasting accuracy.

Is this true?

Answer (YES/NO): YES